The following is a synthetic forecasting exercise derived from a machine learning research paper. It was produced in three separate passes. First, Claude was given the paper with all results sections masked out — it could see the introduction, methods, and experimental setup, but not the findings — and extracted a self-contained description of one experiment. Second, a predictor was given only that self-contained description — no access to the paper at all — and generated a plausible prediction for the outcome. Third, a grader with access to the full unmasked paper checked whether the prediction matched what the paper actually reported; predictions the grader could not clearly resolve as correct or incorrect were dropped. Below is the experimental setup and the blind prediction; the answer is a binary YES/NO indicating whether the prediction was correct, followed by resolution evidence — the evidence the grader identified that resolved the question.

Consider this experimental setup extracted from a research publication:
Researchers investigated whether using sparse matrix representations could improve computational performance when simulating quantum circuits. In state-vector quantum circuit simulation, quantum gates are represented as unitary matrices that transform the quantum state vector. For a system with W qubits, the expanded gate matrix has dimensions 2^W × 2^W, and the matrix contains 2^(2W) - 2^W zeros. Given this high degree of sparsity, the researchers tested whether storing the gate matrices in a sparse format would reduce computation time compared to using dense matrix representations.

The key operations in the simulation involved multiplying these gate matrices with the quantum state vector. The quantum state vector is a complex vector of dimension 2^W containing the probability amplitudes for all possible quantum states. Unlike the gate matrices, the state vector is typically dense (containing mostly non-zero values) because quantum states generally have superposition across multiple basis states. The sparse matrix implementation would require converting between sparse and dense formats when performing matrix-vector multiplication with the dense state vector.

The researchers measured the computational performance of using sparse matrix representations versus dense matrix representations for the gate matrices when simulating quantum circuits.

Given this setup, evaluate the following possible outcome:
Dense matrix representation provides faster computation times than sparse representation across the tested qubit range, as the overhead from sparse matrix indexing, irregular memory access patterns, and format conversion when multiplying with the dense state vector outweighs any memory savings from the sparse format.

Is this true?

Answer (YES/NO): YES